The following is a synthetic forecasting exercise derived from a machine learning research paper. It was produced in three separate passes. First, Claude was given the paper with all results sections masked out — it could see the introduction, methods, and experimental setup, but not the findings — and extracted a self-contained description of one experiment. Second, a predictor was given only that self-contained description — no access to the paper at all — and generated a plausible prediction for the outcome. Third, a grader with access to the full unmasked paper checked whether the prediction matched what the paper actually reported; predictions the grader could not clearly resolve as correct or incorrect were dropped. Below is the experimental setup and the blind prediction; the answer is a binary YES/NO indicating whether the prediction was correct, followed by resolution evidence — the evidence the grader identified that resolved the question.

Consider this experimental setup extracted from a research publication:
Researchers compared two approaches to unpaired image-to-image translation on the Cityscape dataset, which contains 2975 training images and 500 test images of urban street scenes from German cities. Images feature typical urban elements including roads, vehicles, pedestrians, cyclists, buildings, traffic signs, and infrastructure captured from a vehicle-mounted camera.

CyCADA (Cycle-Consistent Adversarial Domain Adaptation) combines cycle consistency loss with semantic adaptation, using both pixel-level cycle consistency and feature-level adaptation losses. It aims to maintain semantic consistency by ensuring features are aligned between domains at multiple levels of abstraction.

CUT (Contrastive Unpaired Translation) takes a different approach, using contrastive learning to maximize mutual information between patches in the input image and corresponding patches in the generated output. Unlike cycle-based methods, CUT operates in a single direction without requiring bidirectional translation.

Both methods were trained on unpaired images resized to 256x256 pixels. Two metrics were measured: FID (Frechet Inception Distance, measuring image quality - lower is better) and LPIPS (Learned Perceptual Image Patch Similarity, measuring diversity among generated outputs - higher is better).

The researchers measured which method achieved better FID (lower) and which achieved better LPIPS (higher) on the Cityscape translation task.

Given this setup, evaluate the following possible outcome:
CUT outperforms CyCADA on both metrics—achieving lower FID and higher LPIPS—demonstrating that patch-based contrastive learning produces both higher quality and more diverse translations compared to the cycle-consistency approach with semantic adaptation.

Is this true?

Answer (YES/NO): NO